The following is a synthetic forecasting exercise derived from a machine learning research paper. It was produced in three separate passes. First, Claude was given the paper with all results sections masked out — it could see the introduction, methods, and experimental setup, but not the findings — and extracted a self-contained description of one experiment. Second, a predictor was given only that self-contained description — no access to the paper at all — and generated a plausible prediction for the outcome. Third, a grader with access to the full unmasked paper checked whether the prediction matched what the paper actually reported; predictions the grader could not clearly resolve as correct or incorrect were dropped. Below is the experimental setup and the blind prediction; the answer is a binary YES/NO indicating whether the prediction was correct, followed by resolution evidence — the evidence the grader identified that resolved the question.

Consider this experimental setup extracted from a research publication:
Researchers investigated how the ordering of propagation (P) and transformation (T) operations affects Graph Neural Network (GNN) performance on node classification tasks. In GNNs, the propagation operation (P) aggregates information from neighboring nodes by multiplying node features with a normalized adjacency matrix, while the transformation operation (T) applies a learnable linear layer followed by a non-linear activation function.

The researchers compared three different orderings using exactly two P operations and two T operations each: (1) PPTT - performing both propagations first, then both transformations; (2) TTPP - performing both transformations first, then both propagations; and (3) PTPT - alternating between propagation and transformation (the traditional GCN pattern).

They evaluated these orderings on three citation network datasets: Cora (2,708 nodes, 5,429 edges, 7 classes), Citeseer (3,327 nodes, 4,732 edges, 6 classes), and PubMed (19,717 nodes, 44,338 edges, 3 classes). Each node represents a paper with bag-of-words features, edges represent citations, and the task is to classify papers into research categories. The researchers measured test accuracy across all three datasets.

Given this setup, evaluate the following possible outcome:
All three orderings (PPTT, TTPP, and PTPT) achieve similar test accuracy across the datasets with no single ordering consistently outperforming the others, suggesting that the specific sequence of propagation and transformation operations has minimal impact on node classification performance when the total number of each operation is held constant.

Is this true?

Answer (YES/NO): NO